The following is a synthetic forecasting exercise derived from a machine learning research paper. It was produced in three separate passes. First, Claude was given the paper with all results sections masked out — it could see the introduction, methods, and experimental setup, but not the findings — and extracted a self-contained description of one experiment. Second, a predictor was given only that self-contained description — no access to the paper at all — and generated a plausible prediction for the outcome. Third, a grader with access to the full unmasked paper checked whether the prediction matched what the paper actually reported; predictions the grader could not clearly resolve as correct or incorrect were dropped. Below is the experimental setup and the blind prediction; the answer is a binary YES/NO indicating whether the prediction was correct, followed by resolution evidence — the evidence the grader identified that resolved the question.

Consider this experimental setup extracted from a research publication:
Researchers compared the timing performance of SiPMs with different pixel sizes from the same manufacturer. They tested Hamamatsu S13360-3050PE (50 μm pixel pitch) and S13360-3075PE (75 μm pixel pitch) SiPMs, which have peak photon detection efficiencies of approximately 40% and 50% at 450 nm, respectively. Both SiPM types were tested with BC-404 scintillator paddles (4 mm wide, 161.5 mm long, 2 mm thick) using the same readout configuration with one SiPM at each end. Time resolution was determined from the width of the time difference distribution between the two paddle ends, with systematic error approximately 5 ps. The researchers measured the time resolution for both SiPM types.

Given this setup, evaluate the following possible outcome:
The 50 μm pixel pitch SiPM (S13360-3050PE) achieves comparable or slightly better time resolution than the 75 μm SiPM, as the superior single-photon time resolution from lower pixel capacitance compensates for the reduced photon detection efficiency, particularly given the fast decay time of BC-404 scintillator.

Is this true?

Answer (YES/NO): NO